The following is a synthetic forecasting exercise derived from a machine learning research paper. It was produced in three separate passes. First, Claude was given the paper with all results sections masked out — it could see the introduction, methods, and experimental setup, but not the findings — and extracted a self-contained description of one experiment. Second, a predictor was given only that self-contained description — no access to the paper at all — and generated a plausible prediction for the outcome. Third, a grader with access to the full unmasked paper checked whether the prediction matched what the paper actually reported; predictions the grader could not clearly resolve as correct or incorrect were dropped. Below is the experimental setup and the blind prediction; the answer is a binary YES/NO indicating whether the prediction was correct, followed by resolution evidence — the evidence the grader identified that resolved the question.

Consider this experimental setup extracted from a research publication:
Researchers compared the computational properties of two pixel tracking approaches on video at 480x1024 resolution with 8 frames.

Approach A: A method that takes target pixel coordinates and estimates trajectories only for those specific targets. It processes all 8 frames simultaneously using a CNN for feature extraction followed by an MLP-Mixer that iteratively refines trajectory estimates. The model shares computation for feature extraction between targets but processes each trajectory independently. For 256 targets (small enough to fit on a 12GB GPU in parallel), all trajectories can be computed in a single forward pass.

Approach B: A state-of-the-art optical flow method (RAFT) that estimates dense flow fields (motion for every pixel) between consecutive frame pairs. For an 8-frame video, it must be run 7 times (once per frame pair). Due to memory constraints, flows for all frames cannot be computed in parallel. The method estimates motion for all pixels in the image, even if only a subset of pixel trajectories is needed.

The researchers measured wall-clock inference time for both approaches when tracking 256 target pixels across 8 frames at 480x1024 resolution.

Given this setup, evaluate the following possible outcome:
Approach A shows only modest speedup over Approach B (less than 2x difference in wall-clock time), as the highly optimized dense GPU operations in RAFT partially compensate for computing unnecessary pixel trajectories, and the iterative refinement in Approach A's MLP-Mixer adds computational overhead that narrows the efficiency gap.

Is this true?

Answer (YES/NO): NO